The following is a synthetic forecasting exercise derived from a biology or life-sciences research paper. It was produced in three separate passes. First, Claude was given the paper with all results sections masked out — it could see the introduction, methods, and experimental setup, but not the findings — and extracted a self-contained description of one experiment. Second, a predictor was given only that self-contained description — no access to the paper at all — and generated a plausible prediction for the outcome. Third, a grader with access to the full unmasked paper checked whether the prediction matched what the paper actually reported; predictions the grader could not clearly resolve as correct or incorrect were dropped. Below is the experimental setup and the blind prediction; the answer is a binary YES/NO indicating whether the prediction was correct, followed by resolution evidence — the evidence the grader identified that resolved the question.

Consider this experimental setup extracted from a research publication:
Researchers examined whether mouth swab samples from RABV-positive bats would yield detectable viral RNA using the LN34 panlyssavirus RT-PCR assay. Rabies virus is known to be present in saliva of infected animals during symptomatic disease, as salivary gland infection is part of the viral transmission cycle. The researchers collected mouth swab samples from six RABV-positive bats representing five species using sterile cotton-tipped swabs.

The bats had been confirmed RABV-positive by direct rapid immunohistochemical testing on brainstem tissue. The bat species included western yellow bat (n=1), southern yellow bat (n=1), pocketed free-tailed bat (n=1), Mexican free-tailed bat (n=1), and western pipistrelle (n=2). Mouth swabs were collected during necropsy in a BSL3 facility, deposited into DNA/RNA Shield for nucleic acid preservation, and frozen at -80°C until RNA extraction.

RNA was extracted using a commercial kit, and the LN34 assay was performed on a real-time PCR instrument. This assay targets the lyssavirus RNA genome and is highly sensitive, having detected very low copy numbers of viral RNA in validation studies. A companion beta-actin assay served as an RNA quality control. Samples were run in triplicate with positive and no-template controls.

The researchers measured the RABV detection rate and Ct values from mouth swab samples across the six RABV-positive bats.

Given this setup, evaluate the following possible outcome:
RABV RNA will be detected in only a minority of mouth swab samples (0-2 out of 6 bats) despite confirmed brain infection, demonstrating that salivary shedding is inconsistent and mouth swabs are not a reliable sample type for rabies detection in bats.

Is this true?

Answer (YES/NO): NO